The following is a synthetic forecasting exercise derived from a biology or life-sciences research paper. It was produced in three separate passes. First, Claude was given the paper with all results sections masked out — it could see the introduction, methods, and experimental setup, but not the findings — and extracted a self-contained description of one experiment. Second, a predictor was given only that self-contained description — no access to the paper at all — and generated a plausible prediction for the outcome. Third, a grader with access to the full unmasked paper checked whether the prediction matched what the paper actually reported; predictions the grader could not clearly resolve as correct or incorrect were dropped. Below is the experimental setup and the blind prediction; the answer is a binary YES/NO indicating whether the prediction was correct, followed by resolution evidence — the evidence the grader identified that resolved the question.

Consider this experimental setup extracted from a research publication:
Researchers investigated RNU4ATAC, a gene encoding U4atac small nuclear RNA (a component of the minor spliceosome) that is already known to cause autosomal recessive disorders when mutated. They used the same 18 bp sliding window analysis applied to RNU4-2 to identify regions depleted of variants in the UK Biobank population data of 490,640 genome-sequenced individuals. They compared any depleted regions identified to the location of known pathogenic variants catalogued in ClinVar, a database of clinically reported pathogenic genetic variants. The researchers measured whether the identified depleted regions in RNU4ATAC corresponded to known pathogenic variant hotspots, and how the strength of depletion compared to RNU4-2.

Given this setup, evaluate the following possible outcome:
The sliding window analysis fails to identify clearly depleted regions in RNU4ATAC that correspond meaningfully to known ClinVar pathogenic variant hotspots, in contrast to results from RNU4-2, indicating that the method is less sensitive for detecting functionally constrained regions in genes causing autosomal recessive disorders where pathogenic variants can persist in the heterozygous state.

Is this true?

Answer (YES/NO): NO